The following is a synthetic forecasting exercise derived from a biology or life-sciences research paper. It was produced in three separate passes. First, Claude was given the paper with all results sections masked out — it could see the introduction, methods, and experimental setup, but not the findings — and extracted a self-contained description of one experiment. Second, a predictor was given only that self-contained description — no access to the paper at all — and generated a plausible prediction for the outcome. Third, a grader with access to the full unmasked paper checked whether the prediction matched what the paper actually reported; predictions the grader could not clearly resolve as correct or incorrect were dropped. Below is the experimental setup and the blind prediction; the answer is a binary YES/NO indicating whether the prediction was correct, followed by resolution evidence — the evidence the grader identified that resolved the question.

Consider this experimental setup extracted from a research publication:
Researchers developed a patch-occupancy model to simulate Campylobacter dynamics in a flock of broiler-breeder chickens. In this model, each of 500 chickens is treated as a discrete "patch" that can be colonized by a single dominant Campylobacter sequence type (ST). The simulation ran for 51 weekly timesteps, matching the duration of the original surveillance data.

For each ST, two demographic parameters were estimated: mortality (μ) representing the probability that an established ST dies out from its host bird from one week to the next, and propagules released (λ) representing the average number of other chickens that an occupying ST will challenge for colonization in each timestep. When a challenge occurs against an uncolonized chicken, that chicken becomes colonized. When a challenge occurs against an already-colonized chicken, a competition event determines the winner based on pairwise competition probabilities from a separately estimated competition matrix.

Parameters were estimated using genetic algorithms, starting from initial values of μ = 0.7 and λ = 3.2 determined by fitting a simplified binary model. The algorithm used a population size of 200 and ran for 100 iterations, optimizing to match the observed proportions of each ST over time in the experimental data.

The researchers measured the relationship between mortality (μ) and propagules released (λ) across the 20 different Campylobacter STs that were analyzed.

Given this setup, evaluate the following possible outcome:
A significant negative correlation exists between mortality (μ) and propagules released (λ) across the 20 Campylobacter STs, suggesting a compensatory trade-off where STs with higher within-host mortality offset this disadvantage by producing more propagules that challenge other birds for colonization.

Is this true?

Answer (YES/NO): NO